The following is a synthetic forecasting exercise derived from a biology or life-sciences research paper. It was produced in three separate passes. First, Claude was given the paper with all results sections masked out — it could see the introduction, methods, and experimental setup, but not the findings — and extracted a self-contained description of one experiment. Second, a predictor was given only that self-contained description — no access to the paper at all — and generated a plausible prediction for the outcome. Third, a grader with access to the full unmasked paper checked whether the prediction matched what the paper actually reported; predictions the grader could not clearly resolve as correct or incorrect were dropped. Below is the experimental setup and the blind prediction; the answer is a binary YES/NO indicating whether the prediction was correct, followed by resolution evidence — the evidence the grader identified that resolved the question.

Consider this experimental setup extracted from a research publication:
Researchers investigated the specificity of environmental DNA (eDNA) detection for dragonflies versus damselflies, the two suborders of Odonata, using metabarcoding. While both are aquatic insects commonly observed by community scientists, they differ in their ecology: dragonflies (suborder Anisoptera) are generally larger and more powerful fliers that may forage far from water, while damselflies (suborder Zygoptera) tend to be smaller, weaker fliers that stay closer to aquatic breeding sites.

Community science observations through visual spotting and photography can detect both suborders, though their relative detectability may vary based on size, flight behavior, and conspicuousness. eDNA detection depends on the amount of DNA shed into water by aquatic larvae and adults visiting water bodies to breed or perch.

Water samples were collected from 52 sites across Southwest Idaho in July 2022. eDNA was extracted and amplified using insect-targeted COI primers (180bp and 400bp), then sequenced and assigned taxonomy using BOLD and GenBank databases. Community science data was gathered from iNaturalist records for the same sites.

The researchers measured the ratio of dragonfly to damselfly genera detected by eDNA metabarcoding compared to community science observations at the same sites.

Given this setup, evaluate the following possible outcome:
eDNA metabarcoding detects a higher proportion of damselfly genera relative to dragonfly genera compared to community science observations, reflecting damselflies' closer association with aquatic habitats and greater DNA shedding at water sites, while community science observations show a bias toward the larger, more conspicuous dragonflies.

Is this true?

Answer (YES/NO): NO